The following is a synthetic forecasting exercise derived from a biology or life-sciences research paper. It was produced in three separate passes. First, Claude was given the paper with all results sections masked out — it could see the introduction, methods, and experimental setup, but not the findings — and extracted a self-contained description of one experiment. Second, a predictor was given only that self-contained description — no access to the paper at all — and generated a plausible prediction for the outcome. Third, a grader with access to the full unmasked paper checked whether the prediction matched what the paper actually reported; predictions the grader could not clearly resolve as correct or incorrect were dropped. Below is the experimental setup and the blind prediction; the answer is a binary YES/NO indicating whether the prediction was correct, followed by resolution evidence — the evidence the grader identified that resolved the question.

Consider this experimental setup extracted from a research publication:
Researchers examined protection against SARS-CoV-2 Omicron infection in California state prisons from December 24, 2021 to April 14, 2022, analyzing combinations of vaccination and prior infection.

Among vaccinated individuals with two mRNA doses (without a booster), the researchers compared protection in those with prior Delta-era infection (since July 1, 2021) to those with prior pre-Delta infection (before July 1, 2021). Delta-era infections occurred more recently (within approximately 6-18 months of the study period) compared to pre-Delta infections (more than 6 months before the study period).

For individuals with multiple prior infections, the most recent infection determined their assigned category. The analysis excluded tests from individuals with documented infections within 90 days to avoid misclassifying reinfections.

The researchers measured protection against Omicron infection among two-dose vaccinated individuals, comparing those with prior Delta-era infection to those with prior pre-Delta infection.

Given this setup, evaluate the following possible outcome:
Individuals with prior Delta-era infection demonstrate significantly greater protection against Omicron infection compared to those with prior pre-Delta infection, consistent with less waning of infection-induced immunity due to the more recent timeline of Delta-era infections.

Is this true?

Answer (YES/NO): YES